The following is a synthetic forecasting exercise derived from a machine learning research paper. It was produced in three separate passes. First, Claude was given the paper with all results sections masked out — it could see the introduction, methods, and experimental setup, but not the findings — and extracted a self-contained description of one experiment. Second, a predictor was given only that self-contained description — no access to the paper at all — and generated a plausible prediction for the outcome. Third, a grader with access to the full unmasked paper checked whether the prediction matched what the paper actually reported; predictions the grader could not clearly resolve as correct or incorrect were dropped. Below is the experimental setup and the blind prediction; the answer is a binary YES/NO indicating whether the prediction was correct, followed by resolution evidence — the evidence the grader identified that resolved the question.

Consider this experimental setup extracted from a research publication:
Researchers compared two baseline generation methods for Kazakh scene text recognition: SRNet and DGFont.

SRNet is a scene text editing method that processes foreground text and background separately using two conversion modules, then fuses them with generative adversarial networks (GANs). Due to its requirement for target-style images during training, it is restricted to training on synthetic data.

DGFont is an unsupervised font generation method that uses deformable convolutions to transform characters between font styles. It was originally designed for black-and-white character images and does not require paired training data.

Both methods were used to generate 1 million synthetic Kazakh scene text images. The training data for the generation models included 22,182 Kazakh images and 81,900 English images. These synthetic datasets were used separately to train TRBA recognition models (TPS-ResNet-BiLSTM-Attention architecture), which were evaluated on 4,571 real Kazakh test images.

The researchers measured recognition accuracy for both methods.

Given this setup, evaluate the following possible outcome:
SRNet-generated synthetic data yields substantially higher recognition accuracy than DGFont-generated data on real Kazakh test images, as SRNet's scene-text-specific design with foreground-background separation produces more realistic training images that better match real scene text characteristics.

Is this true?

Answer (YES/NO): NO